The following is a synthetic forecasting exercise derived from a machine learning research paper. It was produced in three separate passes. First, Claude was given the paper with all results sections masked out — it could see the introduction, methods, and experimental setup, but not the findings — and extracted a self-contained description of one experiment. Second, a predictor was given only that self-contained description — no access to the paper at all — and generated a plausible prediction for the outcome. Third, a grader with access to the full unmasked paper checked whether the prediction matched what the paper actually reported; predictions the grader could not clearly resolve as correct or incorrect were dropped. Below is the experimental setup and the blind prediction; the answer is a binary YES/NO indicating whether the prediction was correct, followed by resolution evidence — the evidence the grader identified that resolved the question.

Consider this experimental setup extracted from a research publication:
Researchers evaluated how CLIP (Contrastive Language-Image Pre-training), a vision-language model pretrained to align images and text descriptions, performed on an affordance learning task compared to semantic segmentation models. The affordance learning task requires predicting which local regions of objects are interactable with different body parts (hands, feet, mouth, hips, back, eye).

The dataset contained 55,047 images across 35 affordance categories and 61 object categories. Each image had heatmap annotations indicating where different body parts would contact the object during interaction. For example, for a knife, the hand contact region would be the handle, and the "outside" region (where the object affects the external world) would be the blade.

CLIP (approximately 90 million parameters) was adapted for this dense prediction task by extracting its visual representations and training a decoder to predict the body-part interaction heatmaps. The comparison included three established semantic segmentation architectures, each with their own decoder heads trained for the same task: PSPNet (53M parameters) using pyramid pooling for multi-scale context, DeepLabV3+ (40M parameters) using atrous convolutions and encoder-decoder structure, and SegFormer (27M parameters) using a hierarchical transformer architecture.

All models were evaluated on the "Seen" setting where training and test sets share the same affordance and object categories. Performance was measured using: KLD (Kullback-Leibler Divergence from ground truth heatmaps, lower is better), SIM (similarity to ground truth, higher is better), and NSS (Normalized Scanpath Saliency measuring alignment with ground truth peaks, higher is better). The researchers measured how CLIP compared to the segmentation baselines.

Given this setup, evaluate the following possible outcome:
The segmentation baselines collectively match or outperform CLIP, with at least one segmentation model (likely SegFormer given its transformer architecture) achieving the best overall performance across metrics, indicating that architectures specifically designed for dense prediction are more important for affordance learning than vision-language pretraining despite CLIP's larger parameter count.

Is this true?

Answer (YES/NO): NO